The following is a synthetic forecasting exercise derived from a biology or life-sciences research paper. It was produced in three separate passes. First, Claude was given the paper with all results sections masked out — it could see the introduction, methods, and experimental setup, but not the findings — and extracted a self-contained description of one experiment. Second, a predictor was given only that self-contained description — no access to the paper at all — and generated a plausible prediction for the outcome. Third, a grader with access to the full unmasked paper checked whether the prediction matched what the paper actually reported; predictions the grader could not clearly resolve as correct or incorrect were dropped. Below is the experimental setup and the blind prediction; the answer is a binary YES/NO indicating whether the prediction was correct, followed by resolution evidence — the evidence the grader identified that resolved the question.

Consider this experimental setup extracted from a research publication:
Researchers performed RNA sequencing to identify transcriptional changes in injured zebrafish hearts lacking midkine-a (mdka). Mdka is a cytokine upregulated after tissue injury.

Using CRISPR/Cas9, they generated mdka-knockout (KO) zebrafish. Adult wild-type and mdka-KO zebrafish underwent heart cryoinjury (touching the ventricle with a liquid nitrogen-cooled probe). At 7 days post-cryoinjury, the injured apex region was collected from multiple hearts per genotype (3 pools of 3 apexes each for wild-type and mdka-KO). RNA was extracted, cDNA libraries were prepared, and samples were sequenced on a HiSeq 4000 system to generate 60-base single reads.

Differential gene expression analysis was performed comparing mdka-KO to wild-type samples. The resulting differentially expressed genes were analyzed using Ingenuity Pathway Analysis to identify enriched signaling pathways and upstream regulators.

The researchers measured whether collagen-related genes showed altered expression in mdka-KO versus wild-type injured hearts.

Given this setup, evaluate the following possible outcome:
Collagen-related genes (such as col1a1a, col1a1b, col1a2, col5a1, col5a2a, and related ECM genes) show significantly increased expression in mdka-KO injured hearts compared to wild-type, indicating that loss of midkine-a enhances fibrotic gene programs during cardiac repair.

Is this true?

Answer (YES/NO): YES